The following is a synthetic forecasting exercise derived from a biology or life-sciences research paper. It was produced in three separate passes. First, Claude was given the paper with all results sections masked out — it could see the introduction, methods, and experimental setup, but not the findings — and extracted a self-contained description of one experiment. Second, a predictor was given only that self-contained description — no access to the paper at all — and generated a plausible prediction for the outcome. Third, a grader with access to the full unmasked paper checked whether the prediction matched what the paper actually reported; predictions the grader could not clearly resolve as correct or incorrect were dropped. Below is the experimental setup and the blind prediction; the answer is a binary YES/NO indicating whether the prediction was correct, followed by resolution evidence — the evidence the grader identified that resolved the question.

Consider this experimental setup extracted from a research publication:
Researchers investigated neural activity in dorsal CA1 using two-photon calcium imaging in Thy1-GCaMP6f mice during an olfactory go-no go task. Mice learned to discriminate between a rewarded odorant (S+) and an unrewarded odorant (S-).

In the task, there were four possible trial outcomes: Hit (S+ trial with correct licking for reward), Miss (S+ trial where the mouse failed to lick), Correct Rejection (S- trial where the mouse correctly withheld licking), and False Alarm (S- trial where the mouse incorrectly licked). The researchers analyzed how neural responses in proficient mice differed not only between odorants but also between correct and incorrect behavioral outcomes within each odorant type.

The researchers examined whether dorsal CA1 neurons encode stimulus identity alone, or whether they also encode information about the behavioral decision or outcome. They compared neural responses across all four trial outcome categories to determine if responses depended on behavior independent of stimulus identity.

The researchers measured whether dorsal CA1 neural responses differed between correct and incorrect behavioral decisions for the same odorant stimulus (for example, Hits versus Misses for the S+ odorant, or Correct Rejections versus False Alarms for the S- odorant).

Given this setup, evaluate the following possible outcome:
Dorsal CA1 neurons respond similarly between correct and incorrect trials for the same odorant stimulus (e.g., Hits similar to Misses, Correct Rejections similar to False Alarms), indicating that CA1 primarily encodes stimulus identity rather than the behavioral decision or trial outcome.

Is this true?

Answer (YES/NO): NO